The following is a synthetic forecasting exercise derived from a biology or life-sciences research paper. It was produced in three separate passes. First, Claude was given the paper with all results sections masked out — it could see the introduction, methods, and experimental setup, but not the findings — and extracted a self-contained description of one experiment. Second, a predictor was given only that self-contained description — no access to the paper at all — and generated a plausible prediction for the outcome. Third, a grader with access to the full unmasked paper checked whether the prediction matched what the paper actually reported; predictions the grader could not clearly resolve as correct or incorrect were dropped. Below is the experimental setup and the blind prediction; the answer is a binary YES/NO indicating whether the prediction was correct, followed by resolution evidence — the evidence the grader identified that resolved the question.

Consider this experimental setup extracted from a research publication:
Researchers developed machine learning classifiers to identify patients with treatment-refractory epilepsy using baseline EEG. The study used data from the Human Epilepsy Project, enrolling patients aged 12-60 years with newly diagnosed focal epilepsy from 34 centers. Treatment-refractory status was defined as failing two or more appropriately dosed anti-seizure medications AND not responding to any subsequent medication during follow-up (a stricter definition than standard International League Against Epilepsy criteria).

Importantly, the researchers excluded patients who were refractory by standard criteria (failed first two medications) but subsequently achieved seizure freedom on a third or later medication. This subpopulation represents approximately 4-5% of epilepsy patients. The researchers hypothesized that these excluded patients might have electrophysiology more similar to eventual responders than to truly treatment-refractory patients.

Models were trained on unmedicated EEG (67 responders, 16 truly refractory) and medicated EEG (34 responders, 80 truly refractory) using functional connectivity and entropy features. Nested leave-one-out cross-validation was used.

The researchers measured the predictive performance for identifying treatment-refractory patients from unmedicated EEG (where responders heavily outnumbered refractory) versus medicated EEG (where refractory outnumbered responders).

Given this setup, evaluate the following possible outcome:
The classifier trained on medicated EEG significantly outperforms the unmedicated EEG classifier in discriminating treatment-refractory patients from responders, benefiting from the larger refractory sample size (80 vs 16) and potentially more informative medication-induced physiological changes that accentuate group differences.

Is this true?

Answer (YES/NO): NO